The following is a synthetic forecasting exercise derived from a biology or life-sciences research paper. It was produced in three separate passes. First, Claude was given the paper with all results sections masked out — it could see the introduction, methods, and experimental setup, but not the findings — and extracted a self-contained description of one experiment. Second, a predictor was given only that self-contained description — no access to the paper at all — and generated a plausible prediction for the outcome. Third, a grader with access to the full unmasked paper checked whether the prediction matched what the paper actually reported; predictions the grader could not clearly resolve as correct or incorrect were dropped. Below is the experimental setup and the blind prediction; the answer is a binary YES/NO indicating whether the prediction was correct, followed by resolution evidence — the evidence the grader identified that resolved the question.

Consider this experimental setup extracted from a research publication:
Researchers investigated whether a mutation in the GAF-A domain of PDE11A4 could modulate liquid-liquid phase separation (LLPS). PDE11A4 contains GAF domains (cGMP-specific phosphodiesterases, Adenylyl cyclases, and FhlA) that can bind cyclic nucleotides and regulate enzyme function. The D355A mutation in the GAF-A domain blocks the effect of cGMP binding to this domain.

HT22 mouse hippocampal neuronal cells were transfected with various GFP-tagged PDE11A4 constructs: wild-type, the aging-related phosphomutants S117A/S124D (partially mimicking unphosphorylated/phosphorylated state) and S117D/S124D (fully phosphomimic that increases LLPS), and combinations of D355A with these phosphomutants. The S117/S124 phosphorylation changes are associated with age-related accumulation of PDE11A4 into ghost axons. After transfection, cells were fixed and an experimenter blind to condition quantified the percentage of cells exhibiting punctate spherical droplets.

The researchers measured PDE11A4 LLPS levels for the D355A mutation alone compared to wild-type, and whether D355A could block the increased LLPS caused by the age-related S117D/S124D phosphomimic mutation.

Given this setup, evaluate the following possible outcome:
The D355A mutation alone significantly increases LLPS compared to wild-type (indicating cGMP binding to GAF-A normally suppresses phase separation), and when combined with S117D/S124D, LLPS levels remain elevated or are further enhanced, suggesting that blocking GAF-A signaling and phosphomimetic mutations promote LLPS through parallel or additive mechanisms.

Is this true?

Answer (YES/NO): NO